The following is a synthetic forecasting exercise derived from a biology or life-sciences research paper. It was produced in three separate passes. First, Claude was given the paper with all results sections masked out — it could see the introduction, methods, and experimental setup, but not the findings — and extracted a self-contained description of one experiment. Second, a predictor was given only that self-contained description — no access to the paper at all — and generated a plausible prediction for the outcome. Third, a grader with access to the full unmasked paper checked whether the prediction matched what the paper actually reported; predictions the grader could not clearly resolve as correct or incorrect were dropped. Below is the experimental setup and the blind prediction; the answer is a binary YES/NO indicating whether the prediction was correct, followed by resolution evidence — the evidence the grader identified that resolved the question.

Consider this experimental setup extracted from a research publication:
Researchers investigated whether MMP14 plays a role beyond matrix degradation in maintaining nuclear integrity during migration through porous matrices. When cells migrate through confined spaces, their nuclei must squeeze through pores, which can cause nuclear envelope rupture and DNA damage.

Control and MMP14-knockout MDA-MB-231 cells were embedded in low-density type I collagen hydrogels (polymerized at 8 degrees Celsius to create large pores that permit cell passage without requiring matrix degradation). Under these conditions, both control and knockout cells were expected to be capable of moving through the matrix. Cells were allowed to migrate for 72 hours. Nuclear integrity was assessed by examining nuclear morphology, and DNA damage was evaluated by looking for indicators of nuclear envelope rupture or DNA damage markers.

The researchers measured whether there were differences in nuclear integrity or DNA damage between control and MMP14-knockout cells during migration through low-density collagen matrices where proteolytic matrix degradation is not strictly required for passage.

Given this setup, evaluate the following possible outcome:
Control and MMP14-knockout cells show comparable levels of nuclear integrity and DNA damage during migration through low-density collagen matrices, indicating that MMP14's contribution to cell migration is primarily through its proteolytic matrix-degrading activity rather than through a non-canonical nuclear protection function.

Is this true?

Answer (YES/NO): NO